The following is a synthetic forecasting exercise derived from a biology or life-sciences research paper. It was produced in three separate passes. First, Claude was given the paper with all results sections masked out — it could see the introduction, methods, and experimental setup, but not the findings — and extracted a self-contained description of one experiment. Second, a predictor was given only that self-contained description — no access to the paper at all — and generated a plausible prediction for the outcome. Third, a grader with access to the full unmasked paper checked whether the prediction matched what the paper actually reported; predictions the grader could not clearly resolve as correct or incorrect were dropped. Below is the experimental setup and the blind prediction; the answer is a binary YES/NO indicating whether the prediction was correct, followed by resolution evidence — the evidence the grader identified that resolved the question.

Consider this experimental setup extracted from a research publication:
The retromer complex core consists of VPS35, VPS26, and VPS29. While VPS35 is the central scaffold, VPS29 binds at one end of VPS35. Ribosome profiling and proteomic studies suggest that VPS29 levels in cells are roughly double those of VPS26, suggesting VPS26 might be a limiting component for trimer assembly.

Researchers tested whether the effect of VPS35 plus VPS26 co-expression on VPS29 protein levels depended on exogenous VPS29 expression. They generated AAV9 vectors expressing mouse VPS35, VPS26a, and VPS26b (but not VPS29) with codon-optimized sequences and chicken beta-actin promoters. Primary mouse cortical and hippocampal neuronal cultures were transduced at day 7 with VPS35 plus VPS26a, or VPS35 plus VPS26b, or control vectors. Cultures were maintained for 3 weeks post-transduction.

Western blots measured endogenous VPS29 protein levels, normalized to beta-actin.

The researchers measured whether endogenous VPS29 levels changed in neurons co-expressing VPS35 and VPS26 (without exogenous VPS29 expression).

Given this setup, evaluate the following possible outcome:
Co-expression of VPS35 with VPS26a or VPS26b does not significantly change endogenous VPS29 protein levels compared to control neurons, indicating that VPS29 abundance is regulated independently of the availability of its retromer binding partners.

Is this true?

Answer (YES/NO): NO